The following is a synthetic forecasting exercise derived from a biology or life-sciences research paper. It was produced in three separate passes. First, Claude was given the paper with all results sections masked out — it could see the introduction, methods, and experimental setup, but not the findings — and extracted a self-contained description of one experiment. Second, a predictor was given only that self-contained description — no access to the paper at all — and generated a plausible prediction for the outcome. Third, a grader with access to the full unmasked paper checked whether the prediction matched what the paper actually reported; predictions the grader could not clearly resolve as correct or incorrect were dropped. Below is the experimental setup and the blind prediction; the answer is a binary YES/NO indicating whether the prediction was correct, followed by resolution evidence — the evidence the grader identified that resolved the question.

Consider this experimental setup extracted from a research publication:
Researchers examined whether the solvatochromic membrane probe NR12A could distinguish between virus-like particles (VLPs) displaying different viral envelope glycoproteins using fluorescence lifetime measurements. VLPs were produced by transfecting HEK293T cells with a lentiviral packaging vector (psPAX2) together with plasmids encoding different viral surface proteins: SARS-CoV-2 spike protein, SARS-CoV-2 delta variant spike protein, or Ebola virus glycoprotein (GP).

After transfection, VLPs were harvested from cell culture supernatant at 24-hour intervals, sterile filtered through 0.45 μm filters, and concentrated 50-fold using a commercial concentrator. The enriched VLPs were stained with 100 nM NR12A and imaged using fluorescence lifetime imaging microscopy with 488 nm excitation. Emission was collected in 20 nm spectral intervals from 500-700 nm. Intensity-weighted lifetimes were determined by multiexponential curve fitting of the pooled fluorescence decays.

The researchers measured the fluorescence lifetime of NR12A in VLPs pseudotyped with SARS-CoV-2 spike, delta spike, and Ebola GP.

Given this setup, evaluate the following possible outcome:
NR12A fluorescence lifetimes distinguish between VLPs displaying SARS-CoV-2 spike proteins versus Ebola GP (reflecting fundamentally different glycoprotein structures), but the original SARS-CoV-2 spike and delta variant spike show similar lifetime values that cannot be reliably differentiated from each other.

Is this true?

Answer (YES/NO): NO